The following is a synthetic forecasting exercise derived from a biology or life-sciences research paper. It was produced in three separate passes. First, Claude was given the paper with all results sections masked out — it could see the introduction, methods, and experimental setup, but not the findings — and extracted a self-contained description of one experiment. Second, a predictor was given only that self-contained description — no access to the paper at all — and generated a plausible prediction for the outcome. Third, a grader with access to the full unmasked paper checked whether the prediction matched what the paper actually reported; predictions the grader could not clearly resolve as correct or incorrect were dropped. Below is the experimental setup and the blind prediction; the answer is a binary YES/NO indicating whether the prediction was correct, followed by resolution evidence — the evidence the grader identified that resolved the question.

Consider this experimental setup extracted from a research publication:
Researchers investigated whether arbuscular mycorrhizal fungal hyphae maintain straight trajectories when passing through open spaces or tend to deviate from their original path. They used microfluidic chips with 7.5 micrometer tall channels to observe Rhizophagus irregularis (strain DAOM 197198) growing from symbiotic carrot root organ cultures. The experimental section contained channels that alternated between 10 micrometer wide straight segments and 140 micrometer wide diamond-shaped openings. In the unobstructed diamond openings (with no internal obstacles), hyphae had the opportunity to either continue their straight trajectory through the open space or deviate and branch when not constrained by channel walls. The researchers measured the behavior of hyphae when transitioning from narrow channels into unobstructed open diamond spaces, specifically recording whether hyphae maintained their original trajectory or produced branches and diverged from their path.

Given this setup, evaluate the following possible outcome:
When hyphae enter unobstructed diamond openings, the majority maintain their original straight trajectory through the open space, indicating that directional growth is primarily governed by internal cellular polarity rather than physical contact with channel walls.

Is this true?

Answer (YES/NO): YES